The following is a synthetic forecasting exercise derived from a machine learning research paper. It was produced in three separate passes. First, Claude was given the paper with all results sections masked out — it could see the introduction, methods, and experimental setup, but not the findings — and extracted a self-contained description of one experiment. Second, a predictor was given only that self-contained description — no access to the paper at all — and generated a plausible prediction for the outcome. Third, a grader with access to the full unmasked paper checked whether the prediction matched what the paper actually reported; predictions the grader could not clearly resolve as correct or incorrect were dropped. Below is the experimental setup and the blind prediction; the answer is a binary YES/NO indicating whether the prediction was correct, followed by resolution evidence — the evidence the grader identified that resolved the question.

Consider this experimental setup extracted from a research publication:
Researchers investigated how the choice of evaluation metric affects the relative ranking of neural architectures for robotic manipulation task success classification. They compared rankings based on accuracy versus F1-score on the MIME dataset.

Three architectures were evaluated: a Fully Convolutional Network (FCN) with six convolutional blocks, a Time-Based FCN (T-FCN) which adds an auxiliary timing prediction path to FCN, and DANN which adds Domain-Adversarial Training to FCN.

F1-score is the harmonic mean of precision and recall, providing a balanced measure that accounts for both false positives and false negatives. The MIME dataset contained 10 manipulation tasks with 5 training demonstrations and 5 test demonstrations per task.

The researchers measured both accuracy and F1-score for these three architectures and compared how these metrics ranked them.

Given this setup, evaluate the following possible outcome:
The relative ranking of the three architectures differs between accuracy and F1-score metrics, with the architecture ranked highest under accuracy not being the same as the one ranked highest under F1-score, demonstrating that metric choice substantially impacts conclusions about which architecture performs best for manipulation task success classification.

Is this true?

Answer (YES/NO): NO